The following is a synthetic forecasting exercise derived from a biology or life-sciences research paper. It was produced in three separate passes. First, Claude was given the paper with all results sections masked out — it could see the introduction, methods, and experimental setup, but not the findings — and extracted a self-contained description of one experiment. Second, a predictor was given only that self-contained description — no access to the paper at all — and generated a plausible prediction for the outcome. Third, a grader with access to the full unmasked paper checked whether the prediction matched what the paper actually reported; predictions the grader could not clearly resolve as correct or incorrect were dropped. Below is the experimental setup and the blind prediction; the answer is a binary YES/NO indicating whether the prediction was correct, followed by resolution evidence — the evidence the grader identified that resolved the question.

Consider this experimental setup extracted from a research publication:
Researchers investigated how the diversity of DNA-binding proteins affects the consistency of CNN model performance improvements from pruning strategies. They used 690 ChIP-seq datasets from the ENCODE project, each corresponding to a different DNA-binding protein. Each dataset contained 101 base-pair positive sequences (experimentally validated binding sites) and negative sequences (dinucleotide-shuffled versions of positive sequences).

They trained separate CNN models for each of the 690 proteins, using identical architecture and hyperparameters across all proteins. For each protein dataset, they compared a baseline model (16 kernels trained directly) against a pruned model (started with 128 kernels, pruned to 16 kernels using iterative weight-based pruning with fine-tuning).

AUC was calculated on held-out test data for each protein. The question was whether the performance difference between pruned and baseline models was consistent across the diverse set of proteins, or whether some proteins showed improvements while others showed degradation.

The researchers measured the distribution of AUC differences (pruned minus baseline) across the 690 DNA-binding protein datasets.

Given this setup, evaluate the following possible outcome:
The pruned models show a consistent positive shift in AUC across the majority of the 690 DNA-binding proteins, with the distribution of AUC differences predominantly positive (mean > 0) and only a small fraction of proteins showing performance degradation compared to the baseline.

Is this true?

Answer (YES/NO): YES